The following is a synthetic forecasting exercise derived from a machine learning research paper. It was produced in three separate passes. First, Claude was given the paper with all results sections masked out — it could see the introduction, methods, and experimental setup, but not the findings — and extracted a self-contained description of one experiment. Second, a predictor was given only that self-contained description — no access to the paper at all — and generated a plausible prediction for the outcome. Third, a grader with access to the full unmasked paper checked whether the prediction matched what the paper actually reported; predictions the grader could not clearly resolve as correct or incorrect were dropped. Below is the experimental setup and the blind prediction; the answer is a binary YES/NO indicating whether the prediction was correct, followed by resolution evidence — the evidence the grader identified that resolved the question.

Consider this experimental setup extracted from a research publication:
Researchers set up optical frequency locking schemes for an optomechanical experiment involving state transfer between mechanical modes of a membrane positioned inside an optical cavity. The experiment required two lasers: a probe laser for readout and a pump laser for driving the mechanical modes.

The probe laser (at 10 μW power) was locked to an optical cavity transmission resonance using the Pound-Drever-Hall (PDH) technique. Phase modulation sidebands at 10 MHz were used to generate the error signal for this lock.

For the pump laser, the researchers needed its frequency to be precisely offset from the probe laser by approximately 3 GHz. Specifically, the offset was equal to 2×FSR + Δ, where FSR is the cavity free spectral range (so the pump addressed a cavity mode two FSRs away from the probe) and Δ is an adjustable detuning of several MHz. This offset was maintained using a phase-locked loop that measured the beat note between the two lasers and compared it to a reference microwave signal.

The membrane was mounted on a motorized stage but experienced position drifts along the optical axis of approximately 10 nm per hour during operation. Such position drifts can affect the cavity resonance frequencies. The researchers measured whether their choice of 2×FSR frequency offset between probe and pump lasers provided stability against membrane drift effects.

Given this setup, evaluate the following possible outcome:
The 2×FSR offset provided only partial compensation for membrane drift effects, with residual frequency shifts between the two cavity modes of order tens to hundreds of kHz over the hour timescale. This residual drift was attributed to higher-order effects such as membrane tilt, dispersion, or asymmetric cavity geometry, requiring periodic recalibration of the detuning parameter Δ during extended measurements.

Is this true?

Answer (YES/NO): NO